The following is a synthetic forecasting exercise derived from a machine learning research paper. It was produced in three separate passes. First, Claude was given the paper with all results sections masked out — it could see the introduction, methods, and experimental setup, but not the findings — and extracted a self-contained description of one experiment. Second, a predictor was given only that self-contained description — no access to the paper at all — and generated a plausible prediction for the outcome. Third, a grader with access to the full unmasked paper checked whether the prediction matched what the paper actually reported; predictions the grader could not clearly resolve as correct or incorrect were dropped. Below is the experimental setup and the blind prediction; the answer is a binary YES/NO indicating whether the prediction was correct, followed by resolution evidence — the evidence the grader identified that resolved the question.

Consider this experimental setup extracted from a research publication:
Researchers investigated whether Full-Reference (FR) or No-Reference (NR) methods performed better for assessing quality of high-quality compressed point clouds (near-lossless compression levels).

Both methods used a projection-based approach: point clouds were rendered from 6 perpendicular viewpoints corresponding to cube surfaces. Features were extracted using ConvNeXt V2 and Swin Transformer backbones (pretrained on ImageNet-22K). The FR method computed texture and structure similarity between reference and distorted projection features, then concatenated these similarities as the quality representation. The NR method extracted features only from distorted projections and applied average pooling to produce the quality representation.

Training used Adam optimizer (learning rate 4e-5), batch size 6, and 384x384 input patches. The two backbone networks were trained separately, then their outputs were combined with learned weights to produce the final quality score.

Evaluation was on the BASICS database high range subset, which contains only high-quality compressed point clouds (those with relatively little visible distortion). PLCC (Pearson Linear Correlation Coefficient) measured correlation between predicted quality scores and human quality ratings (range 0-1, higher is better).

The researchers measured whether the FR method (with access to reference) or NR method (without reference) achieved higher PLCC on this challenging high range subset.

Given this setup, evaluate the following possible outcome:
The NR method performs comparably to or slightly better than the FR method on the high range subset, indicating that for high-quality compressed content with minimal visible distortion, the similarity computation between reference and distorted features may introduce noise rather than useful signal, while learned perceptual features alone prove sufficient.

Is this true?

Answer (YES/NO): YES